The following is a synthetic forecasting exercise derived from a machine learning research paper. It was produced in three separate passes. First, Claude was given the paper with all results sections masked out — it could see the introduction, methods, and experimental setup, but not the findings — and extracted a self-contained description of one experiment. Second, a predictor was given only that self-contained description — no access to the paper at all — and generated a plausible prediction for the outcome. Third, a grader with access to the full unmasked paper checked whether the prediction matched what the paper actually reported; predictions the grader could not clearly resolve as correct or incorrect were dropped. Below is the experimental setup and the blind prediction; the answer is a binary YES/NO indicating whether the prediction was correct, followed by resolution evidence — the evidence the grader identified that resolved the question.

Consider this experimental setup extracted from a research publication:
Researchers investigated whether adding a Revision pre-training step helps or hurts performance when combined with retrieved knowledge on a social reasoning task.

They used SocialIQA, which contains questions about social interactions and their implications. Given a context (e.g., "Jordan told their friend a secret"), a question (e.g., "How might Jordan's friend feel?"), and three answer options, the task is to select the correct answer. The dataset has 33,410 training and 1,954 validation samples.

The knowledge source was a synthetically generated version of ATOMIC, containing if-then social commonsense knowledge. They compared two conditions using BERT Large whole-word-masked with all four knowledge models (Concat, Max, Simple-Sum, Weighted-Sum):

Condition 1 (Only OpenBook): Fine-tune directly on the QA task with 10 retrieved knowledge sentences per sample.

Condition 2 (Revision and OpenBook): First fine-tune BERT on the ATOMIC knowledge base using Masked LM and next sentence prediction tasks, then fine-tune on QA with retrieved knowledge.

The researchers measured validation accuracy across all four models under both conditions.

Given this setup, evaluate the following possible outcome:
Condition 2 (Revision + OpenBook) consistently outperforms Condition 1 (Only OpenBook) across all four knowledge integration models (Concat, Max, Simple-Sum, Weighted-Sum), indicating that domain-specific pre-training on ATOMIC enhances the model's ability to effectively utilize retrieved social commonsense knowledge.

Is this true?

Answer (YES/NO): NO